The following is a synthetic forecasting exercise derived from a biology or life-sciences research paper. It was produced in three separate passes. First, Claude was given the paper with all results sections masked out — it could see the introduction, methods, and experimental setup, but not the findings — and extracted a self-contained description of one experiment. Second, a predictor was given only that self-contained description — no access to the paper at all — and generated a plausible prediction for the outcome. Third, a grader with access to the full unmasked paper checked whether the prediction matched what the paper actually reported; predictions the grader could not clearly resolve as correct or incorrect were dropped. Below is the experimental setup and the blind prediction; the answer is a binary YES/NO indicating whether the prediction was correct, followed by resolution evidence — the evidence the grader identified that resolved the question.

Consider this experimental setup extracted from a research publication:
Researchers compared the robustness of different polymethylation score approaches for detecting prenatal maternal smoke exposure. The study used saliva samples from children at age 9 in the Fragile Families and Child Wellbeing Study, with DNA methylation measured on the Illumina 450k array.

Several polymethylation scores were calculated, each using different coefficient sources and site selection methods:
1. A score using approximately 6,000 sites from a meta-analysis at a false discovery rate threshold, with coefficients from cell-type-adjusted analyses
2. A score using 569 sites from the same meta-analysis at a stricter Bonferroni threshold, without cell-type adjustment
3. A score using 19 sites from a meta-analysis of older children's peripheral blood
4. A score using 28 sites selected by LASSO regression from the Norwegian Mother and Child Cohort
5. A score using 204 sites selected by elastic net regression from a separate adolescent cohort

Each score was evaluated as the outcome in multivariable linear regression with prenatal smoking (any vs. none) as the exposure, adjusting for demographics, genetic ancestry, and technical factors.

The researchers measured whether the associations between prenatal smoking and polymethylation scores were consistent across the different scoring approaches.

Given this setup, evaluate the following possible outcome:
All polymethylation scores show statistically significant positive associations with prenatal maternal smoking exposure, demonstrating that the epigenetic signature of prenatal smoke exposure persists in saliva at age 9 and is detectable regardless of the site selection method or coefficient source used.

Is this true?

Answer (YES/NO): YES